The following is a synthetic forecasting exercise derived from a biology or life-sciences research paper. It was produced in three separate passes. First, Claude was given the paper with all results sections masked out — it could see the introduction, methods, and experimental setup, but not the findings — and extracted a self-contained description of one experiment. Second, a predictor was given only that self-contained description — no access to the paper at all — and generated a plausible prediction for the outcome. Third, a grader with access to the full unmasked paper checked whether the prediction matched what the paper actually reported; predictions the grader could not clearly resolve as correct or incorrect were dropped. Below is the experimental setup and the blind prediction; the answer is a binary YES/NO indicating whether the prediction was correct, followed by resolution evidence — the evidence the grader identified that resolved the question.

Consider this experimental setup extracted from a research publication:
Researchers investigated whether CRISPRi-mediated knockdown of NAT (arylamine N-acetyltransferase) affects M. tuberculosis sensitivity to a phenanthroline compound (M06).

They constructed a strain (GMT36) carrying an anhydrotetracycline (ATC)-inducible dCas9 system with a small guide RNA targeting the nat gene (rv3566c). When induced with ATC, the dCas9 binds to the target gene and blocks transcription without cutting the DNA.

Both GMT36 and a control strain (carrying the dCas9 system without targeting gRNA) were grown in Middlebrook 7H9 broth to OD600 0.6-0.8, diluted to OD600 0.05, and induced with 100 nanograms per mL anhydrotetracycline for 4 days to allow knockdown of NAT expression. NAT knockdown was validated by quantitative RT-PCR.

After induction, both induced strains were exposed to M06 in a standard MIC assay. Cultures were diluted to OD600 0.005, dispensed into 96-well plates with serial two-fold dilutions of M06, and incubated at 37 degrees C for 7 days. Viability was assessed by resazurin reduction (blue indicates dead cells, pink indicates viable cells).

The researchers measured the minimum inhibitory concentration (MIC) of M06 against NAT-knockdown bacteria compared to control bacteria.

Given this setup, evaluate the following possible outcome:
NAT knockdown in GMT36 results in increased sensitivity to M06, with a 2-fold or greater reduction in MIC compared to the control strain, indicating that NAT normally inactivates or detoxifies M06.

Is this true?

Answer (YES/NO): NO